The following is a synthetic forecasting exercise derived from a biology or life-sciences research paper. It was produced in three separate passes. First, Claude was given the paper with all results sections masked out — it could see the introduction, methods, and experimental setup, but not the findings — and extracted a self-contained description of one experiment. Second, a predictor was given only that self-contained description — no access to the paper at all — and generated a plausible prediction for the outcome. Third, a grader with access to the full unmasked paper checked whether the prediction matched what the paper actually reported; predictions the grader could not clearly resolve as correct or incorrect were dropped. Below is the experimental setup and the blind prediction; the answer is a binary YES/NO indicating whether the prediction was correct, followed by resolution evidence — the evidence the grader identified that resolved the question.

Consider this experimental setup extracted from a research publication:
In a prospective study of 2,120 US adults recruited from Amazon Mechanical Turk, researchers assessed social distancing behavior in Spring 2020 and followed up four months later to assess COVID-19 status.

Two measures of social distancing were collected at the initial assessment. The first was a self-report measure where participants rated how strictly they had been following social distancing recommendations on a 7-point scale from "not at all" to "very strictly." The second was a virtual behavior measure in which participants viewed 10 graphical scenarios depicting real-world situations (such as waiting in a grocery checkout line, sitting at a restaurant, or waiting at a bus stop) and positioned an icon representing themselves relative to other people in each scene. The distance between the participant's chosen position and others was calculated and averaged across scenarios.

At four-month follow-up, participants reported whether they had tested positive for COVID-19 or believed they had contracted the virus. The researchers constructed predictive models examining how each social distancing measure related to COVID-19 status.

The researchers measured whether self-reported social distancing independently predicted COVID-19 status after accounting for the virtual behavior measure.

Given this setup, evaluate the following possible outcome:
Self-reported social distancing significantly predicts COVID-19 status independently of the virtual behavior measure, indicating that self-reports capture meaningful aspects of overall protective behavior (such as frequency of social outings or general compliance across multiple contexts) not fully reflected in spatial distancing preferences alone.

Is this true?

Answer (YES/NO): NO